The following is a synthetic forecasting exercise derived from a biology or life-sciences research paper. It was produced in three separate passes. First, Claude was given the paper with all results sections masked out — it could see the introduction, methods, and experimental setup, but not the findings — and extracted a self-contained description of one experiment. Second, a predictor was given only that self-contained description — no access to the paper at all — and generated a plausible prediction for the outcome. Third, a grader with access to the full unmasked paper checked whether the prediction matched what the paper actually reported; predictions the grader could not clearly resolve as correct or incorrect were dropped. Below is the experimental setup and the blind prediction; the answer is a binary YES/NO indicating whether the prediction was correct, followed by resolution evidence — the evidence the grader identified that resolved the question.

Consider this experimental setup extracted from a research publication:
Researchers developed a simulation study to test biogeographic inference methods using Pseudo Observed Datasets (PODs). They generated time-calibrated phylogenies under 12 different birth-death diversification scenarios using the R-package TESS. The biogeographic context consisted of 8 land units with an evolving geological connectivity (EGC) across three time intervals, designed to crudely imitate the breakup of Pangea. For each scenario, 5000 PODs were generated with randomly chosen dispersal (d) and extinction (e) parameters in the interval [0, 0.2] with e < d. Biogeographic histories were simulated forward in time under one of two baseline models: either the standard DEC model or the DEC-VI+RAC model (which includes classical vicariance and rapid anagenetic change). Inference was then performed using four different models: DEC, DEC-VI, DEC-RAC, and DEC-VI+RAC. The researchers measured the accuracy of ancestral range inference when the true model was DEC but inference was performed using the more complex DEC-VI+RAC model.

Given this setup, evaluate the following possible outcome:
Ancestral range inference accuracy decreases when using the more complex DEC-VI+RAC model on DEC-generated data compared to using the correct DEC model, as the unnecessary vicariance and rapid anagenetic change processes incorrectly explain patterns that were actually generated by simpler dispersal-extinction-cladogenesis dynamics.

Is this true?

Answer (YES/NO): YES